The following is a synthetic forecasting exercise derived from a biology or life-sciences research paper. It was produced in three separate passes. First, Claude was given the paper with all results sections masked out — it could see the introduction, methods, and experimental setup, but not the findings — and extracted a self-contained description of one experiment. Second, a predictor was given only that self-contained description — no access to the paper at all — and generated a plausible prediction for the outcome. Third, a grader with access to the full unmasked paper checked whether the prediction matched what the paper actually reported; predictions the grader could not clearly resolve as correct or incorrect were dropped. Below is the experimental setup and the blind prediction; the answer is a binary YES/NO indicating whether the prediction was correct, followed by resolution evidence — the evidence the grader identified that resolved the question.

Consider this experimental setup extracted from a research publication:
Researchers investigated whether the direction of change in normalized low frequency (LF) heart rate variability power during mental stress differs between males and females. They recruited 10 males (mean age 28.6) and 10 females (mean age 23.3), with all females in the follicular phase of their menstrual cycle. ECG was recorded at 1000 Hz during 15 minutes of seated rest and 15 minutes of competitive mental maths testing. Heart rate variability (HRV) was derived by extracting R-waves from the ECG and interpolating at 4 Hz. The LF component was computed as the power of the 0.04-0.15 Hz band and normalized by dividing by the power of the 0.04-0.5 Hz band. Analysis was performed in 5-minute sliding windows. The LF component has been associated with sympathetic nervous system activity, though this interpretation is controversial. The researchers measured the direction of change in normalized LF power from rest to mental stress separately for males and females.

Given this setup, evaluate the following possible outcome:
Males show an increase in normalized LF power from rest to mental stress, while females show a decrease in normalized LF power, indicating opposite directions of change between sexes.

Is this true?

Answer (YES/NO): YES